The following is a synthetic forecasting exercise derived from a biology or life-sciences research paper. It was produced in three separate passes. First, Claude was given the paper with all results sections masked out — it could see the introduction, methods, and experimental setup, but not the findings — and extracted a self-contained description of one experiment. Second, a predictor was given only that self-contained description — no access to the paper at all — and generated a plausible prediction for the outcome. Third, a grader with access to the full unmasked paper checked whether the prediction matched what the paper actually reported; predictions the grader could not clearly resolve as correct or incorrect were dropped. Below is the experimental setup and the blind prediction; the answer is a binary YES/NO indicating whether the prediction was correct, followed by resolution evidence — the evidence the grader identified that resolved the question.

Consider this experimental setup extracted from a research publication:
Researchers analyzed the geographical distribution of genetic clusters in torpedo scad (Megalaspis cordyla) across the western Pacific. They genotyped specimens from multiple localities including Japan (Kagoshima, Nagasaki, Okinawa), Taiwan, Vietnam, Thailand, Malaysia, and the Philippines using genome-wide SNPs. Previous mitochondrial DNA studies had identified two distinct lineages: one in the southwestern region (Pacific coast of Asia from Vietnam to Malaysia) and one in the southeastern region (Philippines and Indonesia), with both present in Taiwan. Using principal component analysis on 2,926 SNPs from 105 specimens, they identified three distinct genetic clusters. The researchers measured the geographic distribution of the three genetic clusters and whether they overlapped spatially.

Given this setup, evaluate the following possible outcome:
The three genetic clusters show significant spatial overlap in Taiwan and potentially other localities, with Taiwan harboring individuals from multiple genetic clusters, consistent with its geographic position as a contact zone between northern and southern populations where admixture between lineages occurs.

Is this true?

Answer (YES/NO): YES